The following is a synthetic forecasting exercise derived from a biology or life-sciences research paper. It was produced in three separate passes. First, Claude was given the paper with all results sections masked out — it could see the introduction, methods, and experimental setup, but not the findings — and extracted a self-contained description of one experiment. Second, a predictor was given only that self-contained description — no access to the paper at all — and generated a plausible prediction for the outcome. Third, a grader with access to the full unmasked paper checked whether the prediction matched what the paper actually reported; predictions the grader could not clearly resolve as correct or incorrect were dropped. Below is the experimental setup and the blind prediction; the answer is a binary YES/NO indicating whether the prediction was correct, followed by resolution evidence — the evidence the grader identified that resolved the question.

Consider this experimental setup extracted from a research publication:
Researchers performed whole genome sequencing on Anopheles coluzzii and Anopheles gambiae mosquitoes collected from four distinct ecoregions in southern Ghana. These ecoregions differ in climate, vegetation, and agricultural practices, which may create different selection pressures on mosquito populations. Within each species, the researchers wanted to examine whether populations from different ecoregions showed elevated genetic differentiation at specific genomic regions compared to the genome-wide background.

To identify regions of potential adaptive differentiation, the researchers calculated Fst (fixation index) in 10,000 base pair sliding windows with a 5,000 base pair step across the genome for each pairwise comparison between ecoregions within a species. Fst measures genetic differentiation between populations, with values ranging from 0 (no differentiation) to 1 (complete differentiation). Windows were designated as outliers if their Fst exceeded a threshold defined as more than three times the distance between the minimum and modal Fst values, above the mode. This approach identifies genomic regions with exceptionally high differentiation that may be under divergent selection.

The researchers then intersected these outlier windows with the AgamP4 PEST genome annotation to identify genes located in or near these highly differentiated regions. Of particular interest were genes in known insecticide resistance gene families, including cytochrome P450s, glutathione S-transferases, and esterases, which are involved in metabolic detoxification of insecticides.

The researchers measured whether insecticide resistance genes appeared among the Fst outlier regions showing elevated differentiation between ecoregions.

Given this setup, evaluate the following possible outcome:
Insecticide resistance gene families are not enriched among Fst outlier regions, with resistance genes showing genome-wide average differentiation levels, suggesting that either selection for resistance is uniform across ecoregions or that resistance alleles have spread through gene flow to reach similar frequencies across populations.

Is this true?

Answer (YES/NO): NO